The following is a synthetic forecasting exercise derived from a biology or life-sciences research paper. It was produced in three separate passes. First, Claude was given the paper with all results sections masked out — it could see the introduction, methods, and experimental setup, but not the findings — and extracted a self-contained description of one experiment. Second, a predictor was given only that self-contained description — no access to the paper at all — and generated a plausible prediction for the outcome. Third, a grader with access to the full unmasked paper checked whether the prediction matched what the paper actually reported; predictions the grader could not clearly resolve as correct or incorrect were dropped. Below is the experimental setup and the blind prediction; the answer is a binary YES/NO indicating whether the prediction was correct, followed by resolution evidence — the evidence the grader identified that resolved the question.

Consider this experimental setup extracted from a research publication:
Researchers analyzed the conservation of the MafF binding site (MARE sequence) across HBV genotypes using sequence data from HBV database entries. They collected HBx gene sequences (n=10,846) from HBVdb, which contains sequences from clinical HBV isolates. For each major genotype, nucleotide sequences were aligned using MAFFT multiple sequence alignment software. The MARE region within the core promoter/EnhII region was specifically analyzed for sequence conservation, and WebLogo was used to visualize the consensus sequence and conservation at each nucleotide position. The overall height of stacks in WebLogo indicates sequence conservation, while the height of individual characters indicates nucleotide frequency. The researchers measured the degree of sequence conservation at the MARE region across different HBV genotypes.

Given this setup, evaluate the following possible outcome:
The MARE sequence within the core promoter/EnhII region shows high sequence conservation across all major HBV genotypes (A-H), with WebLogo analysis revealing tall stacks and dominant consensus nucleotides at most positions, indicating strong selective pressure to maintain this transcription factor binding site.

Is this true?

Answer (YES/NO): NO